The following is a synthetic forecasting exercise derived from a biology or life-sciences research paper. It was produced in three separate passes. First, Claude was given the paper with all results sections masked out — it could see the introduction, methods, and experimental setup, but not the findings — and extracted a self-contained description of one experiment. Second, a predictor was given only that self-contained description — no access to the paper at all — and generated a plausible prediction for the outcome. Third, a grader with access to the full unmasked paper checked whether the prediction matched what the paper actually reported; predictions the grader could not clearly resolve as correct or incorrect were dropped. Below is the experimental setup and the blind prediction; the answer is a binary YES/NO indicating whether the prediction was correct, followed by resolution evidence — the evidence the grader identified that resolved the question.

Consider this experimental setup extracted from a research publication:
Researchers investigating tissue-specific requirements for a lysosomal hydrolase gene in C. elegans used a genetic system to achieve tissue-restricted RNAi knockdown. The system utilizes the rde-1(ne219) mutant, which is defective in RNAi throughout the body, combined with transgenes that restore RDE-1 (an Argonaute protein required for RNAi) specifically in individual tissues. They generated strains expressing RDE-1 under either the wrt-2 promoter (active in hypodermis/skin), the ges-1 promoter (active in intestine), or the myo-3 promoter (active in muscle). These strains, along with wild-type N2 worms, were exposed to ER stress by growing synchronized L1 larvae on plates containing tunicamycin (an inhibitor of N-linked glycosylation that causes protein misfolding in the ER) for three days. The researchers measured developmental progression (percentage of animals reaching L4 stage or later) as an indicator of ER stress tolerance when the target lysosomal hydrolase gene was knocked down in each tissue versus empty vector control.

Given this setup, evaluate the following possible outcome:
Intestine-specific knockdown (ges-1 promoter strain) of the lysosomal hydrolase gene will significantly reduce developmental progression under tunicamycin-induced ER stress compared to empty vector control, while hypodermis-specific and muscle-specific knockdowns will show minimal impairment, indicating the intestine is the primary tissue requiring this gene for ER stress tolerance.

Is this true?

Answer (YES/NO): NO